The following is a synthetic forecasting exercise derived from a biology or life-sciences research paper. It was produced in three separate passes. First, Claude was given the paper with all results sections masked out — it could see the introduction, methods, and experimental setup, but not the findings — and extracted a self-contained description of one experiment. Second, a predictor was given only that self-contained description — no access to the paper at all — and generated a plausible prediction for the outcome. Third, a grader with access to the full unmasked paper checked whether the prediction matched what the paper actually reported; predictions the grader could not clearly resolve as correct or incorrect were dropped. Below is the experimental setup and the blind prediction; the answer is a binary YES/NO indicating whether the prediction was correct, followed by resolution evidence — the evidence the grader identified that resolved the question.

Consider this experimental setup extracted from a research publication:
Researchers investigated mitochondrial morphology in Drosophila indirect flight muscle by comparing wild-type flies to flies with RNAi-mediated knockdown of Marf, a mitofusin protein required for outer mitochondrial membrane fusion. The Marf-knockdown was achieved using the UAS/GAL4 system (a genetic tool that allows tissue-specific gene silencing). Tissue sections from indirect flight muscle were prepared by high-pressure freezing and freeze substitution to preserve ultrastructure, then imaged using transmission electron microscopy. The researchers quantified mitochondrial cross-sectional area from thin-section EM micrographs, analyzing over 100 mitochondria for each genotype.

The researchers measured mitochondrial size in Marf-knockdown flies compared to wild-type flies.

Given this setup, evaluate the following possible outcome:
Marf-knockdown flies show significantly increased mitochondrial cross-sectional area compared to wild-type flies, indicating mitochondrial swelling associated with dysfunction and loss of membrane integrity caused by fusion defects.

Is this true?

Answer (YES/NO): NO